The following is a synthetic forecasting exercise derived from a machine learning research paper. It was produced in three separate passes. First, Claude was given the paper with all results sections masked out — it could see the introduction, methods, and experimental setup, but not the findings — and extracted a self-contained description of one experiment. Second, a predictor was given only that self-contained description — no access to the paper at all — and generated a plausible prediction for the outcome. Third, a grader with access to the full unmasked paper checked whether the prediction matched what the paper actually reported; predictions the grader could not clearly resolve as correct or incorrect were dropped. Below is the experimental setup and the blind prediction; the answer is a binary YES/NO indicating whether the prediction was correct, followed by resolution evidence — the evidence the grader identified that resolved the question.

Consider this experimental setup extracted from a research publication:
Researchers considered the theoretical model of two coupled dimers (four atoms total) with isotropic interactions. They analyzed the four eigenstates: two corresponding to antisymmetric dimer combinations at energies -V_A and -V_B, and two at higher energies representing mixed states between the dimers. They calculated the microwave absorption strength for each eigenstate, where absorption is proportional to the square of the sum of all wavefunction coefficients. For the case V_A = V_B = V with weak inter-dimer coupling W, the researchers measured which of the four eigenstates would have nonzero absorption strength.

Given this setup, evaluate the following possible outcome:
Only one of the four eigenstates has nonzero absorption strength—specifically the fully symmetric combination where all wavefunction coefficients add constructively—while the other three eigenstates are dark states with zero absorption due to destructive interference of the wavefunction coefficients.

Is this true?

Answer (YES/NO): YES